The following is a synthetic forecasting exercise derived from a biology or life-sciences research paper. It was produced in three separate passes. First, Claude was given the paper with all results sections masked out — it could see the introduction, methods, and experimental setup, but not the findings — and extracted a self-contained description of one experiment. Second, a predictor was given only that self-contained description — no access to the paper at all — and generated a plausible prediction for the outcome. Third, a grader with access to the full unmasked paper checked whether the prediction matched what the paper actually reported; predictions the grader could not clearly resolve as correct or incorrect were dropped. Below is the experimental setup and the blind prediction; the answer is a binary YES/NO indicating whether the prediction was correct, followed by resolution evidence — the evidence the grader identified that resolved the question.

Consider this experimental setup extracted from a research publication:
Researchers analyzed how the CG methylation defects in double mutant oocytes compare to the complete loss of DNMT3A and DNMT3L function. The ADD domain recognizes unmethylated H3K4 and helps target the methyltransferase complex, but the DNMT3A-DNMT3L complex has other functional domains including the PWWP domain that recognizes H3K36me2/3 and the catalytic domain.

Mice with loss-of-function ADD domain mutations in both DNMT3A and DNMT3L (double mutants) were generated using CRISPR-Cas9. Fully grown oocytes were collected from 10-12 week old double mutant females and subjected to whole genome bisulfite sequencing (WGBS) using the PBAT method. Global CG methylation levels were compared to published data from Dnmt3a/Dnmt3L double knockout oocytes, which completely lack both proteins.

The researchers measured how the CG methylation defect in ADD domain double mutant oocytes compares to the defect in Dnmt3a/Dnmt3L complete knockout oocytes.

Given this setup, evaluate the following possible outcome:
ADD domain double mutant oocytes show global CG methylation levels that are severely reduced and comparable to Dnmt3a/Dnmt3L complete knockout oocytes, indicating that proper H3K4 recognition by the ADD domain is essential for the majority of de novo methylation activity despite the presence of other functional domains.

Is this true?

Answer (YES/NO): YES